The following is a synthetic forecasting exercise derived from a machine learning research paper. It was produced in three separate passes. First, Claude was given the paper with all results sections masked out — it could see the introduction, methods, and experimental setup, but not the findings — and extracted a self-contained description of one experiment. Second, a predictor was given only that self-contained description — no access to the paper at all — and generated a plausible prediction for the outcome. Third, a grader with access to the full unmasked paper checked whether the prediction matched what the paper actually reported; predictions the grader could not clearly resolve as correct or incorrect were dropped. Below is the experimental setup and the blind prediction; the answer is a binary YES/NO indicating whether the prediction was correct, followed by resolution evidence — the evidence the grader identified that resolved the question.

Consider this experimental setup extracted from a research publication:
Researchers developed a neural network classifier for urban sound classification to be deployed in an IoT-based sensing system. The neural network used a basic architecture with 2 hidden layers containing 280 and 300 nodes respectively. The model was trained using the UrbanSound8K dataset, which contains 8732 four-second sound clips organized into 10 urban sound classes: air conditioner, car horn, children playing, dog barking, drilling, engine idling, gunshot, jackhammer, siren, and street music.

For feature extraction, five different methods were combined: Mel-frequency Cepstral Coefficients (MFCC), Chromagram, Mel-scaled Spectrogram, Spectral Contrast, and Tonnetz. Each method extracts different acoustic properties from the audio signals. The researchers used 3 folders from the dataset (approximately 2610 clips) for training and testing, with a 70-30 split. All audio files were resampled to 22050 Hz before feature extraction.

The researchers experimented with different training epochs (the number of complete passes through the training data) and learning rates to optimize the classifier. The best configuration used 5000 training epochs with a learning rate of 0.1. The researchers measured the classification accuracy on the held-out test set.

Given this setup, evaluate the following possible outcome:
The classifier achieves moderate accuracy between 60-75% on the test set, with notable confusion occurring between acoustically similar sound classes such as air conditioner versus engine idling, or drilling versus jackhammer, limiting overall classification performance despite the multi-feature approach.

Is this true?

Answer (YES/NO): NO